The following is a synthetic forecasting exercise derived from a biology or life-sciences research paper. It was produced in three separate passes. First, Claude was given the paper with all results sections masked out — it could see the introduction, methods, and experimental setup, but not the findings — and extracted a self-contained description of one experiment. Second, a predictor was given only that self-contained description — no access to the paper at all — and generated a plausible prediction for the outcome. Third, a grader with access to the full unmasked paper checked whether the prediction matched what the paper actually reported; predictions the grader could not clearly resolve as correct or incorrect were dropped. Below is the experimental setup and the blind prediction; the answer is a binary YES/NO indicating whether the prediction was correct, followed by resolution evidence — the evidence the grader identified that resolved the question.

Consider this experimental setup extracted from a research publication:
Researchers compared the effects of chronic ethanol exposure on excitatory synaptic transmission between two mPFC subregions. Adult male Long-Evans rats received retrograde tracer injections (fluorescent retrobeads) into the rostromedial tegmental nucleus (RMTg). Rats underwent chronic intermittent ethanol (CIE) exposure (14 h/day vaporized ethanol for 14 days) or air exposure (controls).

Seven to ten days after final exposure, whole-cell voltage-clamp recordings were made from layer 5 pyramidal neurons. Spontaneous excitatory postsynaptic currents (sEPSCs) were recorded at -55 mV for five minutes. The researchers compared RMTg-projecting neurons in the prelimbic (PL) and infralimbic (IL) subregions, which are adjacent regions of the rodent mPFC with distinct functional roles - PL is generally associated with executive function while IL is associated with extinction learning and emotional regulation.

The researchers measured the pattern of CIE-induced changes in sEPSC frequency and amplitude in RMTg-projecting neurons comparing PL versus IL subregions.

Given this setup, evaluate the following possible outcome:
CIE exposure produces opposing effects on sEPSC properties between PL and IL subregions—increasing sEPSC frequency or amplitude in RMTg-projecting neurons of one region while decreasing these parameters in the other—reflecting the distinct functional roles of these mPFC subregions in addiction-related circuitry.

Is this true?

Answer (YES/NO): NO